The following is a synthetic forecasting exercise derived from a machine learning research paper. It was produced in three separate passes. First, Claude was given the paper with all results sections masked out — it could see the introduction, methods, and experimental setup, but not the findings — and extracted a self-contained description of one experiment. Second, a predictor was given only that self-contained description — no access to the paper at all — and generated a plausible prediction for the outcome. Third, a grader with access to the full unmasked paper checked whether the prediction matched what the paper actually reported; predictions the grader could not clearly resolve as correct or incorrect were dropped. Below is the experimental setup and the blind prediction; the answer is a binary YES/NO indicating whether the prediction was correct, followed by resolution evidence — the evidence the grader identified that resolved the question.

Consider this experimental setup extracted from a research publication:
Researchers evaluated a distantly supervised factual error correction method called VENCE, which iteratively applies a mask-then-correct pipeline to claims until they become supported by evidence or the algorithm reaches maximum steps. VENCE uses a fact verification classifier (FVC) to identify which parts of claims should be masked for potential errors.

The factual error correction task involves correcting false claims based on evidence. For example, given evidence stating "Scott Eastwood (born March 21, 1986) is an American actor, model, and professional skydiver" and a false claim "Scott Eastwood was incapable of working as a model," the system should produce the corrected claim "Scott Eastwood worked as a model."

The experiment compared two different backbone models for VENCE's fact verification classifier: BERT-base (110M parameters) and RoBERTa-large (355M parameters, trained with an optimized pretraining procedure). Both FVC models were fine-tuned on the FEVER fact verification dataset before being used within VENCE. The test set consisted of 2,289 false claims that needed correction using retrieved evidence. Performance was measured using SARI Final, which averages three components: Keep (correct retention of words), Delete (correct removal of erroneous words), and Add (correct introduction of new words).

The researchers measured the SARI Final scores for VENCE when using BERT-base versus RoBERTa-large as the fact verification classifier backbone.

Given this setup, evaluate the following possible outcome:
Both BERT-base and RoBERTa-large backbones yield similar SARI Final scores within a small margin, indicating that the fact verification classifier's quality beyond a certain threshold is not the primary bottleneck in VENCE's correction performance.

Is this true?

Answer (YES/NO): YES